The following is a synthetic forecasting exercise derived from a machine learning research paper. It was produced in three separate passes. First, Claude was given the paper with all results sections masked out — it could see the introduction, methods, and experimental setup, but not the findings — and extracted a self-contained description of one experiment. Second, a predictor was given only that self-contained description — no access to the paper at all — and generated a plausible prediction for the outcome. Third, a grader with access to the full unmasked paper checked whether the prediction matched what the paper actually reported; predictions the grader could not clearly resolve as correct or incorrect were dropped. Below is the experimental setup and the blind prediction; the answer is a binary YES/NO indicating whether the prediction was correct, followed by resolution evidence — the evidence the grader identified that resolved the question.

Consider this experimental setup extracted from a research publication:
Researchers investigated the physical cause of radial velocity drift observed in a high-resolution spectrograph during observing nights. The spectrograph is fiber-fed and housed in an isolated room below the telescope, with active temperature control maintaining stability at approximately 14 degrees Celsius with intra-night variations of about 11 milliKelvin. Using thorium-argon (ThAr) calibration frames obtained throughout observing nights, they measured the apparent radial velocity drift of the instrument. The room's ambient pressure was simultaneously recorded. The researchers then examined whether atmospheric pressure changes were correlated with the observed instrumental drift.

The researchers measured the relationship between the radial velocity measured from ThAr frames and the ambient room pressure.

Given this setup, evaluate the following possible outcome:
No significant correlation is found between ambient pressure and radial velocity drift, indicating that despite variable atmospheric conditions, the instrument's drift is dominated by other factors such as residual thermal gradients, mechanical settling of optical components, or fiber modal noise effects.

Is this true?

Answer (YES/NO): NO